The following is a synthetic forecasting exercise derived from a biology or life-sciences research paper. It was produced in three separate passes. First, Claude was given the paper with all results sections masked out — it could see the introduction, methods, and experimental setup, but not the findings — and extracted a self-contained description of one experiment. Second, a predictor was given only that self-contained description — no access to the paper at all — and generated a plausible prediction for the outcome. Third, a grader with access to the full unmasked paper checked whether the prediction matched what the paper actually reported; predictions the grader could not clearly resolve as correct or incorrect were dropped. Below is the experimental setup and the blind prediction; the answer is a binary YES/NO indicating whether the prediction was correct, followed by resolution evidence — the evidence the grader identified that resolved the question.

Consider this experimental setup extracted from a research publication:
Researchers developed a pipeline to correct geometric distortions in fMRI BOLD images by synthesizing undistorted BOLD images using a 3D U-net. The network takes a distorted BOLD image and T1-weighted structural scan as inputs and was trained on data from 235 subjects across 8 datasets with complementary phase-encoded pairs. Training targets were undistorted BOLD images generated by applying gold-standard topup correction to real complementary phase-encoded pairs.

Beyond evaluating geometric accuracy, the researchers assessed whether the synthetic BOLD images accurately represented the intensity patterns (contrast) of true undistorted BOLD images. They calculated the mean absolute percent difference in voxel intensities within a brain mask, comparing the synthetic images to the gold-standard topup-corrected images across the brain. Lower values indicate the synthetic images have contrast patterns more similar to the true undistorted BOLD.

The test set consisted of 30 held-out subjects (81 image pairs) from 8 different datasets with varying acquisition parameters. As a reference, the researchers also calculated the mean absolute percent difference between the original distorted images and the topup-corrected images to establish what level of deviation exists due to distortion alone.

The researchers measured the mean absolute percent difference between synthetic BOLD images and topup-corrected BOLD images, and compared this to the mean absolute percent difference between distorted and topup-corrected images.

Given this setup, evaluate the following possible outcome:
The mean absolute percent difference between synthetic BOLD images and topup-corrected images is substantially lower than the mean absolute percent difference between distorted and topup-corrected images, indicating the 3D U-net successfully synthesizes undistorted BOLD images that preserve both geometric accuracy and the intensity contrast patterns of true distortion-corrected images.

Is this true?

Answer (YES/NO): YES